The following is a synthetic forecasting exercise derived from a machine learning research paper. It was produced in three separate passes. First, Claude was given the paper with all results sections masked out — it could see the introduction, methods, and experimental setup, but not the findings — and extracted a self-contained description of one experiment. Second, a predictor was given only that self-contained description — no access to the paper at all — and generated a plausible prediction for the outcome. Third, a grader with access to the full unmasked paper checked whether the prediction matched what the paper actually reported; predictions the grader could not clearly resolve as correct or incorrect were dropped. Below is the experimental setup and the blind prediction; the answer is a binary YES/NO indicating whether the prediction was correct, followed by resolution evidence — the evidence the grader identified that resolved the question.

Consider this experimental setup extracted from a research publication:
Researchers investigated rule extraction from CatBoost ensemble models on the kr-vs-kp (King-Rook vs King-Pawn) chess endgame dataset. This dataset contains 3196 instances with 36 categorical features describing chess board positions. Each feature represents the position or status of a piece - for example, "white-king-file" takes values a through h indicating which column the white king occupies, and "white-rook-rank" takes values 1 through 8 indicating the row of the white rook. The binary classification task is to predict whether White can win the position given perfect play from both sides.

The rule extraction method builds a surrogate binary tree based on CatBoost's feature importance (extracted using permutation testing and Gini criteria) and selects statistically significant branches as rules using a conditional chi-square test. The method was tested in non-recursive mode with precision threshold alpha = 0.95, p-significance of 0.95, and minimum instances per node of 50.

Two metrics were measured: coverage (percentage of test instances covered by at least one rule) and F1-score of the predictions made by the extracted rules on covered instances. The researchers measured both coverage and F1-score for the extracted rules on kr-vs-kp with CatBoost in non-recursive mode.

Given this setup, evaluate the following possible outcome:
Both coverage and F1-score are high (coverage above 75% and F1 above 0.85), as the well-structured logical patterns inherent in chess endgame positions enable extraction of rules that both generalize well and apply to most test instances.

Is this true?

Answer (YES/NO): NO